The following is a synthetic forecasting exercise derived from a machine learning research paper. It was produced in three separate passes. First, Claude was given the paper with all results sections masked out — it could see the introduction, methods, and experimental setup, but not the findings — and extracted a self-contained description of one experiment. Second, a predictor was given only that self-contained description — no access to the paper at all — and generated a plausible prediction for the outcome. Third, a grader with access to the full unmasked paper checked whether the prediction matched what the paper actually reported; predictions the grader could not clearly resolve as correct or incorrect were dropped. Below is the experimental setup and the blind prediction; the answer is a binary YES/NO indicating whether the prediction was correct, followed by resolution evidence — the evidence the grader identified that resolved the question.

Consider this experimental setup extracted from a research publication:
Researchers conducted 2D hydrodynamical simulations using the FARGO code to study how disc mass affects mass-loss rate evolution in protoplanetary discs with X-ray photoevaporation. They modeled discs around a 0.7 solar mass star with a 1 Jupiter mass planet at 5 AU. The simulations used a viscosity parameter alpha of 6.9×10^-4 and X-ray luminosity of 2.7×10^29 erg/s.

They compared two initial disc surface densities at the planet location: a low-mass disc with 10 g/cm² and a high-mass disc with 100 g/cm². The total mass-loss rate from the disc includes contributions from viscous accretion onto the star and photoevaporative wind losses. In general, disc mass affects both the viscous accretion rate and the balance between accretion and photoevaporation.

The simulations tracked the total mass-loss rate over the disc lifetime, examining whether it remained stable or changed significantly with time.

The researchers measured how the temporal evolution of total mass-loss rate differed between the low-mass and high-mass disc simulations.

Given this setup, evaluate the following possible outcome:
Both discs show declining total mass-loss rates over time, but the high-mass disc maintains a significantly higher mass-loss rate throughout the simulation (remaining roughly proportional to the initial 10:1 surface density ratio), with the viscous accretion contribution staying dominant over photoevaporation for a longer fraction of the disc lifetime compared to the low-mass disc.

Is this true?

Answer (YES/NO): NO